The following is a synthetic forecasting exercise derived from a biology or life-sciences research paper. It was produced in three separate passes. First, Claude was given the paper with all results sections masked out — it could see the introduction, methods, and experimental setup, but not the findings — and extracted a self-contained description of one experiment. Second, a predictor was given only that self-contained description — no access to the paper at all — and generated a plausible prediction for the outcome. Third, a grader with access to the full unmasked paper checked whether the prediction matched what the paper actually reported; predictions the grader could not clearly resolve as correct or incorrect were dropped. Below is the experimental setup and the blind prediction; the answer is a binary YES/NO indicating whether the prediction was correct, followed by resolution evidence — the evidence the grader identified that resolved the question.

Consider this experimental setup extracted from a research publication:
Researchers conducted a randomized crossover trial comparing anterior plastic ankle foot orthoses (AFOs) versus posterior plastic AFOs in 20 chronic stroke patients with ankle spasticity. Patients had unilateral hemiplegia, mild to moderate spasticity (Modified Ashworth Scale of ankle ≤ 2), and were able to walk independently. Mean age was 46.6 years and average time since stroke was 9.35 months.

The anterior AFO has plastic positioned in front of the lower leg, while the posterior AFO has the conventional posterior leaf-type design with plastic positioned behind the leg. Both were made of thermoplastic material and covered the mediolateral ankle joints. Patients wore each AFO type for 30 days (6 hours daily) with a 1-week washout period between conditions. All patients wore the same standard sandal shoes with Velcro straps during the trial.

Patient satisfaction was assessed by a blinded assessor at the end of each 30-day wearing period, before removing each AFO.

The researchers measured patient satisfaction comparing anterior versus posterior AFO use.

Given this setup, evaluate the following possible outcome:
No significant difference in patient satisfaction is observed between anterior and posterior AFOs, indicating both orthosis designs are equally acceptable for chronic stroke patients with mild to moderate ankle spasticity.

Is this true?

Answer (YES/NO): NO